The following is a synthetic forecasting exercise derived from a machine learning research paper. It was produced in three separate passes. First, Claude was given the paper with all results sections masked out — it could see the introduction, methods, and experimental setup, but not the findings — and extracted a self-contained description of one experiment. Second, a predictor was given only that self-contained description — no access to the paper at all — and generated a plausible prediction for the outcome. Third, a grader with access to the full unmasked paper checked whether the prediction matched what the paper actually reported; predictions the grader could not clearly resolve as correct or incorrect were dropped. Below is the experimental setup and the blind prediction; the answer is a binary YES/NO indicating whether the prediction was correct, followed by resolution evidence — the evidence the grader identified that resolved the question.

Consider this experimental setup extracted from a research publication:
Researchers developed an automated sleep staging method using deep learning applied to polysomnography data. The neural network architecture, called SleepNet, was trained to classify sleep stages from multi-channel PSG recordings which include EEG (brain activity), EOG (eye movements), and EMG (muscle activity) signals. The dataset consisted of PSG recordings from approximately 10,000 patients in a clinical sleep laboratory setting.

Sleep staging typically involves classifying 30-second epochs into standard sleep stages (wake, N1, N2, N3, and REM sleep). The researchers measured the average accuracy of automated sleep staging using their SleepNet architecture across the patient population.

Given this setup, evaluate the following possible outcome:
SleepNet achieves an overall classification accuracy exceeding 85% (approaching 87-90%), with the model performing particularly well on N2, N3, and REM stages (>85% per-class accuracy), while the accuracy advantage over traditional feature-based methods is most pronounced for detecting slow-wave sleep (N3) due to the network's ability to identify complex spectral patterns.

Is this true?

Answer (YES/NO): NO